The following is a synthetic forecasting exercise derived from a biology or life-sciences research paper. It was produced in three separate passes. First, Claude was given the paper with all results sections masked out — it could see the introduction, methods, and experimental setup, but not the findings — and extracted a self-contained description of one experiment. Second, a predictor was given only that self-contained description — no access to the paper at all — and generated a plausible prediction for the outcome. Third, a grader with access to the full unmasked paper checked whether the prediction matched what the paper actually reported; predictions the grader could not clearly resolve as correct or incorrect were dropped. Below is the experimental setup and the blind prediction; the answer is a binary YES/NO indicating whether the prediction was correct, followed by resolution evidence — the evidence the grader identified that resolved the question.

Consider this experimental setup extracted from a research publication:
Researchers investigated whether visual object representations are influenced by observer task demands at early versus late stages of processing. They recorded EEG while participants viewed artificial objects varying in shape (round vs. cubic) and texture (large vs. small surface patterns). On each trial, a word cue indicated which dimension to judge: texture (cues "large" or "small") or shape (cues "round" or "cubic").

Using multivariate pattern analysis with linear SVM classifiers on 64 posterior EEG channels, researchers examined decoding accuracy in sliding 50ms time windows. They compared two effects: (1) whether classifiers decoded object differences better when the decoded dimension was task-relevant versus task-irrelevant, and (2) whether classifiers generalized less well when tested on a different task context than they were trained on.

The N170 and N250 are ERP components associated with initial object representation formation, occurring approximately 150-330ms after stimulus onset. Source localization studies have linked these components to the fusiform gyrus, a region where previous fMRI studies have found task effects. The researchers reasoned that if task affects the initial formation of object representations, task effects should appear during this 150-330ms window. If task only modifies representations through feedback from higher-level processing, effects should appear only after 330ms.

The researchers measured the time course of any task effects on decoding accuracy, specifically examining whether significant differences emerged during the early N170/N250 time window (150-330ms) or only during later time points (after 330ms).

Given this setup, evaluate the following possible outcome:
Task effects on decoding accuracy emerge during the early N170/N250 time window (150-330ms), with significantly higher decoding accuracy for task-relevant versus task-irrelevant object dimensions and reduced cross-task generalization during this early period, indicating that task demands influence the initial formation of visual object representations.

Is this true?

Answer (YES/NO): NO